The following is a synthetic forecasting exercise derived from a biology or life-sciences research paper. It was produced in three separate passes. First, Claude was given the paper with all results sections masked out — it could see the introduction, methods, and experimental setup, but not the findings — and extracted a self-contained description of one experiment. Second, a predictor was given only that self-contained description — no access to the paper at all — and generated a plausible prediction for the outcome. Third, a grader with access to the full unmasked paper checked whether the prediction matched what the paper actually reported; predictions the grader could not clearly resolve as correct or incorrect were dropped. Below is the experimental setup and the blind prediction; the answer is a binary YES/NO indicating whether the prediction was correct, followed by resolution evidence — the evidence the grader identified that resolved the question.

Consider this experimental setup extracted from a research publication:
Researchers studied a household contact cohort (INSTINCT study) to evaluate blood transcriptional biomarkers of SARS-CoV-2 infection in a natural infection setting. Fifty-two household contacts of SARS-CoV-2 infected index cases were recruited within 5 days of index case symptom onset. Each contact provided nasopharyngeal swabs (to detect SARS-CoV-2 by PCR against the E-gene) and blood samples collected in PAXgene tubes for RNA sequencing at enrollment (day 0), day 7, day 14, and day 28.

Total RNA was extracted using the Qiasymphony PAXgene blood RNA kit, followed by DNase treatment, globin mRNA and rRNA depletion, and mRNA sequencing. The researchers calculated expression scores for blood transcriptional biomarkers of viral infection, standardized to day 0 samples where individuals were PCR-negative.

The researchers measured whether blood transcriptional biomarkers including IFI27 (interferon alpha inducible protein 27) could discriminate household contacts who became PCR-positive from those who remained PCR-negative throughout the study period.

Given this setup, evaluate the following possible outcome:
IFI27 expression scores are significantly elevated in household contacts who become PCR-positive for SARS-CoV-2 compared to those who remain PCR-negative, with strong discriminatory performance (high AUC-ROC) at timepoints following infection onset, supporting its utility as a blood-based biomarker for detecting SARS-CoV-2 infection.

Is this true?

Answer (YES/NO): YES